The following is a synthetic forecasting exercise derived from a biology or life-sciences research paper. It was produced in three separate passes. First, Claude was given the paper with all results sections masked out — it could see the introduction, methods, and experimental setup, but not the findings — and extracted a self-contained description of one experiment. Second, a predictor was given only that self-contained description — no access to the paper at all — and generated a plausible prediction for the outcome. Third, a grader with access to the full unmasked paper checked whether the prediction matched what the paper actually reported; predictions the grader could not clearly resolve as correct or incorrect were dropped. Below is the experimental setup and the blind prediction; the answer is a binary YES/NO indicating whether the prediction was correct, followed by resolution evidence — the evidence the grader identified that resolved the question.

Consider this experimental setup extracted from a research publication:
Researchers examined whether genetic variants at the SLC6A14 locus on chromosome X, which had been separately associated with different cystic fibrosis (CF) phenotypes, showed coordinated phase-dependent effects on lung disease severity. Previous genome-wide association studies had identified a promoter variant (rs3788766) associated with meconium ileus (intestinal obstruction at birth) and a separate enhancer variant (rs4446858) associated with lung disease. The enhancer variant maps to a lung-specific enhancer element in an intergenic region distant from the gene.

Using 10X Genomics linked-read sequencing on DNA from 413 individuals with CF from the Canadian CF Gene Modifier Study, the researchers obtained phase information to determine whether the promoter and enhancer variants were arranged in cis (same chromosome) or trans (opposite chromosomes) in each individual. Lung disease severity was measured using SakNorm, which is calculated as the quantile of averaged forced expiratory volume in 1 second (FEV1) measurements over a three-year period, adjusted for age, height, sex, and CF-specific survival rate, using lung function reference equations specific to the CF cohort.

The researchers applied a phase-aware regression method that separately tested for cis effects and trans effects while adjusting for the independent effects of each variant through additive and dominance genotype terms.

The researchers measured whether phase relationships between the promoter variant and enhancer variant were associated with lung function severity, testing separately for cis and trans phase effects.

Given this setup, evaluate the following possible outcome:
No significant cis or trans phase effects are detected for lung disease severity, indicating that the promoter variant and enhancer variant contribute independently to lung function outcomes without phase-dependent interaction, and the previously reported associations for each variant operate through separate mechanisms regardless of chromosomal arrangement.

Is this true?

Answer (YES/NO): NO